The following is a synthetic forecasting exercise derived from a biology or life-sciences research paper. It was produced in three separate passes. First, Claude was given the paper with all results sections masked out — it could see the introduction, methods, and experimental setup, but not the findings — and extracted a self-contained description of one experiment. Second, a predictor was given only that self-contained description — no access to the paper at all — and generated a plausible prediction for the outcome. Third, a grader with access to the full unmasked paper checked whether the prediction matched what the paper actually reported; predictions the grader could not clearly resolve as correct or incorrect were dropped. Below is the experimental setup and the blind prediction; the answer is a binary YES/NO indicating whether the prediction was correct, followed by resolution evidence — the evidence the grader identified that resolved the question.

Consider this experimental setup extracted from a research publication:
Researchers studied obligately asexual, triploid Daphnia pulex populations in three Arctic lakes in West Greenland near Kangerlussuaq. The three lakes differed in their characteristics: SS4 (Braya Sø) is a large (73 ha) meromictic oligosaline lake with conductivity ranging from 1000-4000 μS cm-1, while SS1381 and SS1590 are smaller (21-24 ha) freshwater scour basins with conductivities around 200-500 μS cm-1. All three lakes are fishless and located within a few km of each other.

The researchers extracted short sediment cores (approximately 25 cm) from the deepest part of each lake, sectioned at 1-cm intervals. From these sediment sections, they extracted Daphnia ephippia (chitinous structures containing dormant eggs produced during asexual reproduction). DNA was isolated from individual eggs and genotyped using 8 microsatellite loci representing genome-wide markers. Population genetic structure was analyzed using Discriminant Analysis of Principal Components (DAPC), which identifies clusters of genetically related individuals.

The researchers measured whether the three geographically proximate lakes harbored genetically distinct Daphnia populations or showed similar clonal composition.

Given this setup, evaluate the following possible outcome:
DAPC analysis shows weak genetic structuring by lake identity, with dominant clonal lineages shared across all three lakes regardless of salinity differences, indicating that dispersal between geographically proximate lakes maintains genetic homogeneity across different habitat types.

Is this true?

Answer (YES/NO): NO